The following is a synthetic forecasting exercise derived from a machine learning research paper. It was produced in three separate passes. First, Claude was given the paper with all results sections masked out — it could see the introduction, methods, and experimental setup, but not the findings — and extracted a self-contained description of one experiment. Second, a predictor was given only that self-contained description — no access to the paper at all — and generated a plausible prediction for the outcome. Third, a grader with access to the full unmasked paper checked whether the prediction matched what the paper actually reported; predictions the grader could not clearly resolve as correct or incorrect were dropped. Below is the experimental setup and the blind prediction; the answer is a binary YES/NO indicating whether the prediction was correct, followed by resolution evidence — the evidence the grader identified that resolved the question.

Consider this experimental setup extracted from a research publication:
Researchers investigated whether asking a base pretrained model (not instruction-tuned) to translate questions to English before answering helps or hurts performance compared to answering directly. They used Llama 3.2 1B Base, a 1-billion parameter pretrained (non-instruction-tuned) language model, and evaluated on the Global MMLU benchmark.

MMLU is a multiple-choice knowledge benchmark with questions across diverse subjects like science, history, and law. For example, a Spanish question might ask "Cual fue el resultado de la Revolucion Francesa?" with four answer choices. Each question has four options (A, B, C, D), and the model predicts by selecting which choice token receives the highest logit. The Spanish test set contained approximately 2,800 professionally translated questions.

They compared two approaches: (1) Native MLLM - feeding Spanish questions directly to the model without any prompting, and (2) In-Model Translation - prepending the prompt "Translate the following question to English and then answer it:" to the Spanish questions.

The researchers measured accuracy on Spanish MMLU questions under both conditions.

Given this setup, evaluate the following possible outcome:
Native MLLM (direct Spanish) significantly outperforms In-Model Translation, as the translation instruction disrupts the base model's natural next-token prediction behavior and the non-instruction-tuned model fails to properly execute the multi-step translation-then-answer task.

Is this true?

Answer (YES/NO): NO